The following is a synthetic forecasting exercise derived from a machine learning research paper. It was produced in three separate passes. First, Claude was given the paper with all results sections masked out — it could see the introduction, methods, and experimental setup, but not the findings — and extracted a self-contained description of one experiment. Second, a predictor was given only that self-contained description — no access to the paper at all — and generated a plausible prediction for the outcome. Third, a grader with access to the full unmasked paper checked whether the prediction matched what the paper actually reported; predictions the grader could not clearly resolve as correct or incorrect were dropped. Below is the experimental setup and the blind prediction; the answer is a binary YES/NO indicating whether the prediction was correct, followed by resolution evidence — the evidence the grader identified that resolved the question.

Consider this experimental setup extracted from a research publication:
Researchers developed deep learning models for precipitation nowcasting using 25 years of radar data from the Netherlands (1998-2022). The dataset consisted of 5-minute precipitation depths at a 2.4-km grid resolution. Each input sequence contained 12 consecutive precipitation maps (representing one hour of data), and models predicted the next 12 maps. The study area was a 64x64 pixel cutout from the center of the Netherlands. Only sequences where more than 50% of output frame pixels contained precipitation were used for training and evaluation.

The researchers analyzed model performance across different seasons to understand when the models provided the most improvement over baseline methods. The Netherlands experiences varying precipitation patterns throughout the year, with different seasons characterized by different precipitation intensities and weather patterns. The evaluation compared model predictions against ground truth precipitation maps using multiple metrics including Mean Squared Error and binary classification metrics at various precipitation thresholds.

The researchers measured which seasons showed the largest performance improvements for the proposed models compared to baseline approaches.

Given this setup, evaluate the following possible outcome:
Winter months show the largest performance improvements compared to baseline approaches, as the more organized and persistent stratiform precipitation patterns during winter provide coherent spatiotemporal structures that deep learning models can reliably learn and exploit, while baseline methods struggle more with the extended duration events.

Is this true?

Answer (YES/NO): NO